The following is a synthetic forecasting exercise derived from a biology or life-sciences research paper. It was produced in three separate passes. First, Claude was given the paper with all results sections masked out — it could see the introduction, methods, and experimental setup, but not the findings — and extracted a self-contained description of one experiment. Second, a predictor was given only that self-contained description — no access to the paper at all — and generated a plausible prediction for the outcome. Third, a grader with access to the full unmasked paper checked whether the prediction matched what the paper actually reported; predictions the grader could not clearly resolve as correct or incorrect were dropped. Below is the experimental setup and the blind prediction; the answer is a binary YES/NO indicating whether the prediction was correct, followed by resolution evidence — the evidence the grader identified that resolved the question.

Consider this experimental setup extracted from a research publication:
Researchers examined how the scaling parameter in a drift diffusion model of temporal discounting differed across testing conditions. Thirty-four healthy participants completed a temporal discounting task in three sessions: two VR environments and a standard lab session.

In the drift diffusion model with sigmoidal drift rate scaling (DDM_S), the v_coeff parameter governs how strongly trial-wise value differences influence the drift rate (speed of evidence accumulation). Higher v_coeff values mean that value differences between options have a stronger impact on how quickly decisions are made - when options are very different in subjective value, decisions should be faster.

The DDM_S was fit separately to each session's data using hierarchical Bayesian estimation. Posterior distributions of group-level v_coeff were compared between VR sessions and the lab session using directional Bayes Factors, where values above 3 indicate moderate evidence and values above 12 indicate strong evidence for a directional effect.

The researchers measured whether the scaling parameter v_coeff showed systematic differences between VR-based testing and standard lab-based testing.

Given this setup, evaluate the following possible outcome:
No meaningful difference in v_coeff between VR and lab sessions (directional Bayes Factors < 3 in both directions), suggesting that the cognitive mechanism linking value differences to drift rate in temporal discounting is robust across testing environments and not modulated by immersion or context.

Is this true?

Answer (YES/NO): NO